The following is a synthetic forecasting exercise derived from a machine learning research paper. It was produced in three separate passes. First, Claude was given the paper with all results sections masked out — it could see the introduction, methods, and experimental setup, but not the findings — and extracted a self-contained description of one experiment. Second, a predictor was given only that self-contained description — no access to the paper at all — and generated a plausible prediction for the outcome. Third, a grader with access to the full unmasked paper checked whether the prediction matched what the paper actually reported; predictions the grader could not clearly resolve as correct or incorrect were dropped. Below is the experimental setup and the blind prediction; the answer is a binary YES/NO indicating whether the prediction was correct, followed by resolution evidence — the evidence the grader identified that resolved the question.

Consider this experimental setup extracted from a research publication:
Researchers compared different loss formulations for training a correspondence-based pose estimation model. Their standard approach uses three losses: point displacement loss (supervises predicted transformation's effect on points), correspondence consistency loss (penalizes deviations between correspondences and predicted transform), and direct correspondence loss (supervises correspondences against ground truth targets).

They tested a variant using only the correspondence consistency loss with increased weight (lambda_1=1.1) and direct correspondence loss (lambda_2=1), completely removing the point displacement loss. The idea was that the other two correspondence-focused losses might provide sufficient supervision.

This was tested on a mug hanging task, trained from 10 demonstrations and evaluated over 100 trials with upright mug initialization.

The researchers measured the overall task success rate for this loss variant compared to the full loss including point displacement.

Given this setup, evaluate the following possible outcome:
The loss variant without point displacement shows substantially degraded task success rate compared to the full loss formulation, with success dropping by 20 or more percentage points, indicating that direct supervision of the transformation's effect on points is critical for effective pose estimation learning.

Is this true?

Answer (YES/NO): YES